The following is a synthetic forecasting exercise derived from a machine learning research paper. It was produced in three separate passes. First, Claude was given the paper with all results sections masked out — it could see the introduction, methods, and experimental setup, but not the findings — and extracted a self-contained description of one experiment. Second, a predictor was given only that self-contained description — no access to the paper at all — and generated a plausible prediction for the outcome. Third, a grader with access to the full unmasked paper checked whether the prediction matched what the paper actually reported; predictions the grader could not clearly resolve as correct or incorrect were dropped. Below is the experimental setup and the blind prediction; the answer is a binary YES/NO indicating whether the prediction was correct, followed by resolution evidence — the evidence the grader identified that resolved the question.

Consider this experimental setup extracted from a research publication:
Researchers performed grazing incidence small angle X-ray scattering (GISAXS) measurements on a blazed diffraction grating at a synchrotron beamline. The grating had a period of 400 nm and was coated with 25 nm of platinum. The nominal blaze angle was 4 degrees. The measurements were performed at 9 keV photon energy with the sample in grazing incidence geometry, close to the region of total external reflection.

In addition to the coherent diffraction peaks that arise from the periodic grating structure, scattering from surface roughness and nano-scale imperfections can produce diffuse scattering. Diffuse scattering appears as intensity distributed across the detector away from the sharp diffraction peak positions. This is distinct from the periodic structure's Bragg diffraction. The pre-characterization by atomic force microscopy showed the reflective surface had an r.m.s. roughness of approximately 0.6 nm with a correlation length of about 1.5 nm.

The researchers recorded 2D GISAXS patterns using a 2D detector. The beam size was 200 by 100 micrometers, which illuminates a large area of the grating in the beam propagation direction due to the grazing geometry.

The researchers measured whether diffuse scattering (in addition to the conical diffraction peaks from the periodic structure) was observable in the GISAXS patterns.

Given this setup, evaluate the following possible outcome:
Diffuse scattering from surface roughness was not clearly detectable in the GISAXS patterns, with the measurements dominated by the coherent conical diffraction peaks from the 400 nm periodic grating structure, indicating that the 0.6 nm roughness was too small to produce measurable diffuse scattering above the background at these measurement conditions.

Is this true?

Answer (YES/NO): NO